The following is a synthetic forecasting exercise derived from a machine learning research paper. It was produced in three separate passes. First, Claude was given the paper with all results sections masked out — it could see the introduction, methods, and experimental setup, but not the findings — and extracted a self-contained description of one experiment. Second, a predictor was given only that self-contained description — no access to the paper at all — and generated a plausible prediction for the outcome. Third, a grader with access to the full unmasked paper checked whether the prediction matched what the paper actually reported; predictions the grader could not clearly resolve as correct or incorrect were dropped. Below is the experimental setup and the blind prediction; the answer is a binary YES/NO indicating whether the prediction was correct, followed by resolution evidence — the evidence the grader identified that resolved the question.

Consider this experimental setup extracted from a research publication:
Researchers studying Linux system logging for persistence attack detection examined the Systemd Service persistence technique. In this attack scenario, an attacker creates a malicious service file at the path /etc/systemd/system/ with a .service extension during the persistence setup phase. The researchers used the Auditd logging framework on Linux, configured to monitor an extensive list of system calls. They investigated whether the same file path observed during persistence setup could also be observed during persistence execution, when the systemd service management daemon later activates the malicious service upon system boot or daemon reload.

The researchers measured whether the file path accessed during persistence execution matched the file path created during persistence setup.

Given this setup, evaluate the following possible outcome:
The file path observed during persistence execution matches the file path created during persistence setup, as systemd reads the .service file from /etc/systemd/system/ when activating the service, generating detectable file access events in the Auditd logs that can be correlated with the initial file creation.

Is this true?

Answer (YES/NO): NO